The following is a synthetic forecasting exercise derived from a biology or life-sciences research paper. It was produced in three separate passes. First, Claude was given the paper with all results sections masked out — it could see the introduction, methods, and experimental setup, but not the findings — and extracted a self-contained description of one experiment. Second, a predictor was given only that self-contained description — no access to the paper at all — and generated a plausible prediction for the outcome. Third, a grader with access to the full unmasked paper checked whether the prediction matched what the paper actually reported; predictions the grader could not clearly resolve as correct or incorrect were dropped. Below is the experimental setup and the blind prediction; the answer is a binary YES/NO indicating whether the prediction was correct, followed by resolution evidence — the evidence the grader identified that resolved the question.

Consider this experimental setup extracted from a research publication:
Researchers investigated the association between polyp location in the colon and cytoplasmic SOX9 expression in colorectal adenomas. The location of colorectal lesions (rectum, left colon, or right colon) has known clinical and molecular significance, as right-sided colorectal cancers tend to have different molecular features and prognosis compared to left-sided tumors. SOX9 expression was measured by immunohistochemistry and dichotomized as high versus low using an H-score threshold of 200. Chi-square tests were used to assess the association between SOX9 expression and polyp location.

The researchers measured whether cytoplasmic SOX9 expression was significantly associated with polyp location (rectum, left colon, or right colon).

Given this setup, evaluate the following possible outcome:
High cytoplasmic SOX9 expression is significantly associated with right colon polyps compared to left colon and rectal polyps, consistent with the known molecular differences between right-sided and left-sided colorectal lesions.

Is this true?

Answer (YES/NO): NO